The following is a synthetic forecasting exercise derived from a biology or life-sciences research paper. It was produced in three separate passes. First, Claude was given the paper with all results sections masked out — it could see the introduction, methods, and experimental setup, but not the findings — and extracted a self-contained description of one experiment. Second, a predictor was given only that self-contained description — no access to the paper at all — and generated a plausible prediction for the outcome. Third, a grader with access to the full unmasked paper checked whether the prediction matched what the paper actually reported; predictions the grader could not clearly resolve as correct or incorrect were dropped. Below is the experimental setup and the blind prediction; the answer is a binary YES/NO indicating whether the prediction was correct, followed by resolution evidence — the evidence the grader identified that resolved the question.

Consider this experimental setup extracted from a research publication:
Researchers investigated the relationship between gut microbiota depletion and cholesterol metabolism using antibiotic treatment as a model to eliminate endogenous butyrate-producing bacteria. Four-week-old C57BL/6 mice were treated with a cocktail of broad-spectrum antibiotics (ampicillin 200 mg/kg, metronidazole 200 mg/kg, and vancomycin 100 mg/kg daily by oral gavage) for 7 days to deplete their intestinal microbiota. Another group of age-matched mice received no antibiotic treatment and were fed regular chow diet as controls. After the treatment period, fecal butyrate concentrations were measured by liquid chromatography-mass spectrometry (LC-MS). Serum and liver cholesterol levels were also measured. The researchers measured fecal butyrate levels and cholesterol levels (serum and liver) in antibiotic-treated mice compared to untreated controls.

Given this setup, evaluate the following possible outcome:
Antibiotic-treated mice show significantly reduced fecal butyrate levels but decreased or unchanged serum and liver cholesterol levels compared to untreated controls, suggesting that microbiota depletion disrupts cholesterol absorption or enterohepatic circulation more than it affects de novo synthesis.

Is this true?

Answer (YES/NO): NO